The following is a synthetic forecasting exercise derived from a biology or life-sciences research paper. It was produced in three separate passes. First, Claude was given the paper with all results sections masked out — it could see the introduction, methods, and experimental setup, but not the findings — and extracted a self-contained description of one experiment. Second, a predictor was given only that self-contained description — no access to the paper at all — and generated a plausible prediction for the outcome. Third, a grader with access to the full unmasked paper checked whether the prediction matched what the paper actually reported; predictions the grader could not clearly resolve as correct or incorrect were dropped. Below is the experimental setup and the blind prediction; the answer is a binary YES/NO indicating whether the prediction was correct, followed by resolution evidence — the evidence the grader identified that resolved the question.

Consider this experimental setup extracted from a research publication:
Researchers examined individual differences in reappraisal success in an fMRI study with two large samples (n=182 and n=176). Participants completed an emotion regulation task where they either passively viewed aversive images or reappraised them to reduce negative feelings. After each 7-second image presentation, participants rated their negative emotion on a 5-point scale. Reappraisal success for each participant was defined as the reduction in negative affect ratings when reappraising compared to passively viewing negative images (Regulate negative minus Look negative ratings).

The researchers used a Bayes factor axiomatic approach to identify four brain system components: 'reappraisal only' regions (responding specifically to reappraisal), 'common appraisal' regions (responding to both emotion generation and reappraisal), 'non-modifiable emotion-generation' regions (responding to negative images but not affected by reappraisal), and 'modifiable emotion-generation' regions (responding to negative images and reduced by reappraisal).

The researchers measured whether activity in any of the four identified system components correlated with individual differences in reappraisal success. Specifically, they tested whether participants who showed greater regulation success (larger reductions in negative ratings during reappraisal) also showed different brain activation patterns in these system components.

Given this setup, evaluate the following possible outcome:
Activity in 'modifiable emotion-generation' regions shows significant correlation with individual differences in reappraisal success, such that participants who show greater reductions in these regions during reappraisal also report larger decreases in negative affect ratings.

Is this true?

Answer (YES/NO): YES